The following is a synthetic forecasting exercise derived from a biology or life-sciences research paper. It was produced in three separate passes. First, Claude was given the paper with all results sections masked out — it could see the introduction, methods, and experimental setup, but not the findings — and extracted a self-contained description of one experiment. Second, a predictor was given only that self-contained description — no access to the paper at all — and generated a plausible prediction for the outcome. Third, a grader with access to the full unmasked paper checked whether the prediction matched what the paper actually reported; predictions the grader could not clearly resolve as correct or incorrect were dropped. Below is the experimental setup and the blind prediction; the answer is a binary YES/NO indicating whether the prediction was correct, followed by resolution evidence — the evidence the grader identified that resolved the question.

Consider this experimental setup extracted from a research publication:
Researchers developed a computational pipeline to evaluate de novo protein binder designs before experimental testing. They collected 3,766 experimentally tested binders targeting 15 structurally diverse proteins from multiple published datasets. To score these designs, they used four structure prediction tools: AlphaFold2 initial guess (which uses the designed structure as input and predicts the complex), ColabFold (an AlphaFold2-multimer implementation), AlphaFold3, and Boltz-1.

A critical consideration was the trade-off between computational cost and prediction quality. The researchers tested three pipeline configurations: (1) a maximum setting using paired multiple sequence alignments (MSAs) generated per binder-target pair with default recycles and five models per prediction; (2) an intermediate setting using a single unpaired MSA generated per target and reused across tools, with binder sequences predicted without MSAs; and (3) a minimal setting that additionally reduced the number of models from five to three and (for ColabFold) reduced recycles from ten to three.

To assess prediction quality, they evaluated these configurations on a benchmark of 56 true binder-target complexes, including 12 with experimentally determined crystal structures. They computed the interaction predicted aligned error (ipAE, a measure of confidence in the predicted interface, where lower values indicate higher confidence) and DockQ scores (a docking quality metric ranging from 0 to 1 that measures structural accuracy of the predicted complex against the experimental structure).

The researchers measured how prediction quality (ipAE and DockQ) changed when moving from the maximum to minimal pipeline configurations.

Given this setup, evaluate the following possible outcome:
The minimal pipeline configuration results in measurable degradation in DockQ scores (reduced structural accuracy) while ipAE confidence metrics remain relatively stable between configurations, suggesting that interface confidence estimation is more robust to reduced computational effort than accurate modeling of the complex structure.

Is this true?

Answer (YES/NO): NO